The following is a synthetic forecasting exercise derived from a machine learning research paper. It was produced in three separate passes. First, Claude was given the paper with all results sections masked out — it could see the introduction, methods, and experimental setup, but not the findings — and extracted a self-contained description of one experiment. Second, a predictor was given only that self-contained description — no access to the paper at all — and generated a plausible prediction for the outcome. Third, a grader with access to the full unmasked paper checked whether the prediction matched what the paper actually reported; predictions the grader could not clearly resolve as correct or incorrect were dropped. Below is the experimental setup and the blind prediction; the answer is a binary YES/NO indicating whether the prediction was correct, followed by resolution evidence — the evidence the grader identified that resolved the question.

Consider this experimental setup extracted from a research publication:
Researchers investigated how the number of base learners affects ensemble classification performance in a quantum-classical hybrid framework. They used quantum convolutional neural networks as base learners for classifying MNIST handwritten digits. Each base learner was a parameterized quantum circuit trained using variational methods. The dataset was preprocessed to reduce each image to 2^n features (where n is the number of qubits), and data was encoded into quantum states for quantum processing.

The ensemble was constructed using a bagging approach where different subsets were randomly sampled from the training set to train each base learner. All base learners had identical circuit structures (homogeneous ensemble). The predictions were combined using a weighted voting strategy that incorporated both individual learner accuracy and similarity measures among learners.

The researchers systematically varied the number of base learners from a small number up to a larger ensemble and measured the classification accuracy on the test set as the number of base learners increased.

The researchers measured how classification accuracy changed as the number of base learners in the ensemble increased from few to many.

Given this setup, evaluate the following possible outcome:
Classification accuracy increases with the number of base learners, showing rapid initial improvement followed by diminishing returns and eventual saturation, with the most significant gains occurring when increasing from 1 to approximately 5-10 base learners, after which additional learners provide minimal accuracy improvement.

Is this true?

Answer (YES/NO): NO